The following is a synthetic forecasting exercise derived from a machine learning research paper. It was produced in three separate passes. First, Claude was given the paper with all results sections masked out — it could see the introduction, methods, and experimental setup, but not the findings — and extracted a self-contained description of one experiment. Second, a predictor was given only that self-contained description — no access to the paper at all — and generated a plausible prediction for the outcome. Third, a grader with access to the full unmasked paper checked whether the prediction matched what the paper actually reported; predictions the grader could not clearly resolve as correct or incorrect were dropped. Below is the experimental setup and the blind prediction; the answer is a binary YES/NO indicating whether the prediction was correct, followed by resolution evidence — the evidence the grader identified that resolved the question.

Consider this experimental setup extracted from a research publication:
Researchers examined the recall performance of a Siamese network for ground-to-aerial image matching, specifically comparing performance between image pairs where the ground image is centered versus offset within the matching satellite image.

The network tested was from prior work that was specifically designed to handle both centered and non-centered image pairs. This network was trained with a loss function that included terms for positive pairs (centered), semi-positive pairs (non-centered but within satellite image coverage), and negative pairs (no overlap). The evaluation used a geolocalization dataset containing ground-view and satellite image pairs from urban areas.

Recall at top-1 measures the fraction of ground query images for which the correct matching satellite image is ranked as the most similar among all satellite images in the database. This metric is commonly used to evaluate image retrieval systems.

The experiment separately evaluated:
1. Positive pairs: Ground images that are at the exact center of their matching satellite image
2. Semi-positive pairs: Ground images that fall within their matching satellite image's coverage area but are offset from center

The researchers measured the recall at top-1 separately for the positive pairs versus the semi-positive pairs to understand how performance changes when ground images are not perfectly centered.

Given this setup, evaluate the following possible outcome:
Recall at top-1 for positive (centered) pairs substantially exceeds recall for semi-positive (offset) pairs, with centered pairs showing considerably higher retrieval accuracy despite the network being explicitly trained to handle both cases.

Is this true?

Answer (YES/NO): YES